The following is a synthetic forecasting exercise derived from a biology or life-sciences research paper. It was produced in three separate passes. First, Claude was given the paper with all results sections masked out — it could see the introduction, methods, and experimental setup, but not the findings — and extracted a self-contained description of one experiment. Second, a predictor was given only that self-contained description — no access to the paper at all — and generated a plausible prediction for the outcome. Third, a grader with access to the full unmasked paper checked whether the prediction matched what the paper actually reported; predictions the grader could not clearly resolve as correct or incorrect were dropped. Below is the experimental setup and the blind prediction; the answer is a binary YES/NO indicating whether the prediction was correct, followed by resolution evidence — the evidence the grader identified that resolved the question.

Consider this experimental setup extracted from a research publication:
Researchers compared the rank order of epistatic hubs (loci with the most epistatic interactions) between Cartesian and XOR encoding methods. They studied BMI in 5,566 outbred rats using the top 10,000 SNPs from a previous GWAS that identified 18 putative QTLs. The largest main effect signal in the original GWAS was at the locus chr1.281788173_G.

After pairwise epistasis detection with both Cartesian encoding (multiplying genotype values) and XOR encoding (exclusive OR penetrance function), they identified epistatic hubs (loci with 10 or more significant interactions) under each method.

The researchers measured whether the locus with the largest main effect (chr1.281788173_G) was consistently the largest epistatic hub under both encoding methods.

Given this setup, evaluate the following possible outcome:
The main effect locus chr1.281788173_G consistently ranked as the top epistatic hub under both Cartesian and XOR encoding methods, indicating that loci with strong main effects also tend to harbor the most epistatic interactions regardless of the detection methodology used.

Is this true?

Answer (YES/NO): YES